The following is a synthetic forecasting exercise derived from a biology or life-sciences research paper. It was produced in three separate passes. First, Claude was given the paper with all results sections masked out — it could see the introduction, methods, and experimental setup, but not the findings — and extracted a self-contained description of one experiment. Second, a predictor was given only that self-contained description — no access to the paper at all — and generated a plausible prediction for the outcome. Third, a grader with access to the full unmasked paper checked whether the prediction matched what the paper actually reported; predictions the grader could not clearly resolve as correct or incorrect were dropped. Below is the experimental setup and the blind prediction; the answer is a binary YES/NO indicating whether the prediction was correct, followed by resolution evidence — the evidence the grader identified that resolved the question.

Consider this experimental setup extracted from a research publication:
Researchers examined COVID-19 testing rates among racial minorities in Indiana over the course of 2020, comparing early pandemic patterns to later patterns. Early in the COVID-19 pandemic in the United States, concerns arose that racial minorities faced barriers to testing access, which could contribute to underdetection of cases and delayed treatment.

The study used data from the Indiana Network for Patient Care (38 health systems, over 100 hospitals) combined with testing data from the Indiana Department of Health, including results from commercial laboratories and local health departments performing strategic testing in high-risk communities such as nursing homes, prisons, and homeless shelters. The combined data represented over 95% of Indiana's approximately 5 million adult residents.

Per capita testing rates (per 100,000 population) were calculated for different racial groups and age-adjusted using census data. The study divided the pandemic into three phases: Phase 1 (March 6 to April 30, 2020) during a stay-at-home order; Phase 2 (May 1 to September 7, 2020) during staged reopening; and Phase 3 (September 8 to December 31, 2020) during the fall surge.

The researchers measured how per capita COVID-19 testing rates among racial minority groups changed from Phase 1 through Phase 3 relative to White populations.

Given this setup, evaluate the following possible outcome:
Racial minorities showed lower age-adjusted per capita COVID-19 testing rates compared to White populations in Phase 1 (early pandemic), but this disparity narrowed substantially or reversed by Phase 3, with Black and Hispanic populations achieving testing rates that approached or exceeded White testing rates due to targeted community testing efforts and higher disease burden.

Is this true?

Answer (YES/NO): NO